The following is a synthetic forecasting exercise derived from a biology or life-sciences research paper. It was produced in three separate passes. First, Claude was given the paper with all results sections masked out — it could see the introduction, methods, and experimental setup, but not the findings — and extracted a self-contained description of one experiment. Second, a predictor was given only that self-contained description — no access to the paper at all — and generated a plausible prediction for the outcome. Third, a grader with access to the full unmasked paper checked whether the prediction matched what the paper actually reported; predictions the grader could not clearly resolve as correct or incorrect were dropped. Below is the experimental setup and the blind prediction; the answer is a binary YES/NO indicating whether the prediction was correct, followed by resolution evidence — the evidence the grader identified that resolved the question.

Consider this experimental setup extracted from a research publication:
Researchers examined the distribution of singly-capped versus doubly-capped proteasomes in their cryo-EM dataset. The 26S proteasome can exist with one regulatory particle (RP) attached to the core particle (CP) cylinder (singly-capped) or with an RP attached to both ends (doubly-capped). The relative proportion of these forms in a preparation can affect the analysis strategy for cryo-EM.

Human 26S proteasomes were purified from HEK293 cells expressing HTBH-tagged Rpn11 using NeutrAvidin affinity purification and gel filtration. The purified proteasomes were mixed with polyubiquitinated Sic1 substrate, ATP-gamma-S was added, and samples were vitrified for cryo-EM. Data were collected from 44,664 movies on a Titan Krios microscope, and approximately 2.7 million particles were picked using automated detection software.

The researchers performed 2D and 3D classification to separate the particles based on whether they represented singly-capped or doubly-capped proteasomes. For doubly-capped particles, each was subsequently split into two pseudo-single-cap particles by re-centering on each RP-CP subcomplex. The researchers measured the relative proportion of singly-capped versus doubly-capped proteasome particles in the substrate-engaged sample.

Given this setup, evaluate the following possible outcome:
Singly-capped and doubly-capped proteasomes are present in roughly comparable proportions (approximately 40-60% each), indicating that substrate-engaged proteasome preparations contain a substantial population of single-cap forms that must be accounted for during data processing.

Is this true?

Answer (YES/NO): NO